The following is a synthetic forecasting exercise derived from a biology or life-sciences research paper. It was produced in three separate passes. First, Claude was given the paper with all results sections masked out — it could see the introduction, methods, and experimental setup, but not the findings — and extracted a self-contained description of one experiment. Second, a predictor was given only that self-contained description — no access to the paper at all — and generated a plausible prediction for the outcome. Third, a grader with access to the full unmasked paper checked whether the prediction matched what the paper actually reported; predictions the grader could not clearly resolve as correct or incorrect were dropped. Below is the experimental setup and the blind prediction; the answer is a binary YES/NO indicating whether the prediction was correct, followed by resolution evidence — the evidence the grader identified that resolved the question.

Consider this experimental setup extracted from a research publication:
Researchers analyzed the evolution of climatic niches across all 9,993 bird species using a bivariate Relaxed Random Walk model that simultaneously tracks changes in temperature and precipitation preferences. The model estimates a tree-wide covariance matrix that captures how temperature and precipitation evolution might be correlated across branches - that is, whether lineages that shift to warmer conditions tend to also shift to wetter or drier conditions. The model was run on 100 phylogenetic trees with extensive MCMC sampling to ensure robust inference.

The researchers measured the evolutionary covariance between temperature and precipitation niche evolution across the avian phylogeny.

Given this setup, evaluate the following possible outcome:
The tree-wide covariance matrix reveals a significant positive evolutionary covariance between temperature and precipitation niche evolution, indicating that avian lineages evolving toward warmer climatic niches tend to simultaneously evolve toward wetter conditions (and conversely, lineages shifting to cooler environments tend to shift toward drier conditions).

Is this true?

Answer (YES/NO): YES